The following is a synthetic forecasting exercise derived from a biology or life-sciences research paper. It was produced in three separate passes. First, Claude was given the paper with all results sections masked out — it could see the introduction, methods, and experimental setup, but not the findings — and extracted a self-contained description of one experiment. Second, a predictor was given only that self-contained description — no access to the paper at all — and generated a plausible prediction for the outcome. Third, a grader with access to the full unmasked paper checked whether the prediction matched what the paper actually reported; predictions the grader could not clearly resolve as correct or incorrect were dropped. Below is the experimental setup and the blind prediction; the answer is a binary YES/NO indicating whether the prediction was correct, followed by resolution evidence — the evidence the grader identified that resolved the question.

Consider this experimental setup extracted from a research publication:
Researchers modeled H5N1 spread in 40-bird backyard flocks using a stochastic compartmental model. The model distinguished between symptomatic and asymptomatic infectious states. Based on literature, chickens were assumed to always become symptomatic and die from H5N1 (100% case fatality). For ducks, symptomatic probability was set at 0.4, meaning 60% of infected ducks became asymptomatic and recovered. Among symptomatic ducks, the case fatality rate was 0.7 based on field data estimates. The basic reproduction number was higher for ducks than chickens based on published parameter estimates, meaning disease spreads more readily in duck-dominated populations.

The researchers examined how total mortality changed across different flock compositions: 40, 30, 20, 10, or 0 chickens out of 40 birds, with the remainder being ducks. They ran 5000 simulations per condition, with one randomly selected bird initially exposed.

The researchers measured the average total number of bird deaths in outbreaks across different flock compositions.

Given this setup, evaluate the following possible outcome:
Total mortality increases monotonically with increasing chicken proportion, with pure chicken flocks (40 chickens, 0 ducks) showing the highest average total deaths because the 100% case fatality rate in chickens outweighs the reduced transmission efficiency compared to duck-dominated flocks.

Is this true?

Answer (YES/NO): NO